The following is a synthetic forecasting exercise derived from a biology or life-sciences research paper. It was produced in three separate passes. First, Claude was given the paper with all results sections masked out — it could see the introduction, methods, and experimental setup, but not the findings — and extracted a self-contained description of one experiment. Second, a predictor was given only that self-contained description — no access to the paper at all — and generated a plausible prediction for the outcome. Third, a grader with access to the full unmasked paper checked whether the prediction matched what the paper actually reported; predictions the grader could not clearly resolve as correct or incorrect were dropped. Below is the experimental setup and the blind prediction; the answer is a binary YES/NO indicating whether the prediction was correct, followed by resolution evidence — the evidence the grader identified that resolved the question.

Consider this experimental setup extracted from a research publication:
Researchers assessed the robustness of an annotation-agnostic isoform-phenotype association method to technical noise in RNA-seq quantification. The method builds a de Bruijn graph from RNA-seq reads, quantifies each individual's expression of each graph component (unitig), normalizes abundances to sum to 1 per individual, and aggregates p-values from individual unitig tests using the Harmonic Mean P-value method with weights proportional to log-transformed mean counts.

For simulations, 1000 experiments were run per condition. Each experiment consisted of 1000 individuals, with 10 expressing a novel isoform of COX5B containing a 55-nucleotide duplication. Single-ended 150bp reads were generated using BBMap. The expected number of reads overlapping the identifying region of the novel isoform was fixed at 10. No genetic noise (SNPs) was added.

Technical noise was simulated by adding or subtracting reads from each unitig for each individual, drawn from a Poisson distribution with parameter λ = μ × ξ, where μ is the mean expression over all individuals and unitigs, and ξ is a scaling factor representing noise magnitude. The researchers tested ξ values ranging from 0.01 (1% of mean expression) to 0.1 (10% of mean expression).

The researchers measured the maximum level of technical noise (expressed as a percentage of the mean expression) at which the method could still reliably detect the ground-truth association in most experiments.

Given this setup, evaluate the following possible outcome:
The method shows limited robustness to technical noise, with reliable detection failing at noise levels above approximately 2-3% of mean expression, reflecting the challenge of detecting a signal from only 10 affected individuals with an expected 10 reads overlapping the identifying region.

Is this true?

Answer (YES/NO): NO